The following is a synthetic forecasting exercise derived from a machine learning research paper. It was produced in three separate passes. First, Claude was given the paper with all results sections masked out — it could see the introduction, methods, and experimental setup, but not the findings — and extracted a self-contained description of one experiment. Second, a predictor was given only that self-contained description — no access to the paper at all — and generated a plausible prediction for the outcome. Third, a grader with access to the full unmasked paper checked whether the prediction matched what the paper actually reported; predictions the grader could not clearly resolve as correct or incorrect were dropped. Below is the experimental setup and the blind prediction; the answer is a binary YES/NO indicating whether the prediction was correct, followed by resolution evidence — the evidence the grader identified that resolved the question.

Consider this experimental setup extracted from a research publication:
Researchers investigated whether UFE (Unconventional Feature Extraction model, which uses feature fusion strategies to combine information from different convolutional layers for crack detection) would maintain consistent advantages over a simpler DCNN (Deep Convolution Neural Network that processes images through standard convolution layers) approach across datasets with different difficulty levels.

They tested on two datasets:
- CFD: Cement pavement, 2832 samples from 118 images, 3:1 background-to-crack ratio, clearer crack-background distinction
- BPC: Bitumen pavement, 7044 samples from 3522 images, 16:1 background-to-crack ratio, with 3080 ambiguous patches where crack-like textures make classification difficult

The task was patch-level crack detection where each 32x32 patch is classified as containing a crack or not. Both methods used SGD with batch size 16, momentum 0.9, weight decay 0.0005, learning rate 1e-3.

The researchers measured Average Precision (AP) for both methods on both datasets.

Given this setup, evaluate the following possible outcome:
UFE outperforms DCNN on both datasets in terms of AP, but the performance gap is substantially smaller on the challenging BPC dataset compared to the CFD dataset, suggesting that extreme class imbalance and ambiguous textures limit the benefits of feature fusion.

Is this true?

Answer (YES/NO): NO